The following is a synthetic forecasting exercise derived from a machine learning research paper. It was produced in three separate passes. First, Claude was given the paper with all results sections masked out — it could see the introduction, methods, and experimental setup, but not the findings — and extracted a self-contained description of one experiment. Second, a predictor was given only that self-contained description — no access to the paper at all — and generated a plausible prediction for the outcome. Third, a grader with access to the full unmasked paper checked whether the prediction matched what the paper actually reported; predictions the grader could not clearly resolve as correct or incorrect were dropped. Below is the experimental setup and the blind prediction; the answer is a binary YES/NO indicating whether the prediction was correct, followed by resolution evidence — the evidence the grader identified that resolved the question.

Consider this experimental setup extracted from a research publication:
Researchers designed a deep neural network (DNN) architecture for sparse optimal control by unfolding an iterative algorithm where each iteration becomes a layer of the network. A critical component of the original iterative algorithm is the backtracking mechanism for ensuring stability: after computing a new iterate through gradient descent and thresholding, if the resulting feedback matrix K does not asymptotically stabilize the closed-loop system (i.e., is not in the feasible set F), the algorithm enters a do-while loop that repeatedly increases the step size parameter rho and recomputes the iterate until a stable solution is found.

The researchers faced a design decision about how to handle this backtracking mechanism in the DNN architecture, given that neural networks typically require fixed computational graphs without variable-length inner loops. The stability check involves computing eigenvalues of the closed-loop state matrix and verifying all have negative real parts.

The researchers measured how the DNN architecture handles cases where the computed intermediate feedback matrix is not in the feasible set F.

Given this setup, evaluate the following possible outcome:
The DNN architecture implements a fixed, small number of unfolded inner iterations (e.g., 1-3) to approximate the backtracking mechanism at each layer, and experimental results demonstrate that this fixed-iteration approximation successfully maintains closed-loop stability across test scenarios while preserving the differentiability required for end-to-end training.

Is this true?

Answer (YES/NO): NO